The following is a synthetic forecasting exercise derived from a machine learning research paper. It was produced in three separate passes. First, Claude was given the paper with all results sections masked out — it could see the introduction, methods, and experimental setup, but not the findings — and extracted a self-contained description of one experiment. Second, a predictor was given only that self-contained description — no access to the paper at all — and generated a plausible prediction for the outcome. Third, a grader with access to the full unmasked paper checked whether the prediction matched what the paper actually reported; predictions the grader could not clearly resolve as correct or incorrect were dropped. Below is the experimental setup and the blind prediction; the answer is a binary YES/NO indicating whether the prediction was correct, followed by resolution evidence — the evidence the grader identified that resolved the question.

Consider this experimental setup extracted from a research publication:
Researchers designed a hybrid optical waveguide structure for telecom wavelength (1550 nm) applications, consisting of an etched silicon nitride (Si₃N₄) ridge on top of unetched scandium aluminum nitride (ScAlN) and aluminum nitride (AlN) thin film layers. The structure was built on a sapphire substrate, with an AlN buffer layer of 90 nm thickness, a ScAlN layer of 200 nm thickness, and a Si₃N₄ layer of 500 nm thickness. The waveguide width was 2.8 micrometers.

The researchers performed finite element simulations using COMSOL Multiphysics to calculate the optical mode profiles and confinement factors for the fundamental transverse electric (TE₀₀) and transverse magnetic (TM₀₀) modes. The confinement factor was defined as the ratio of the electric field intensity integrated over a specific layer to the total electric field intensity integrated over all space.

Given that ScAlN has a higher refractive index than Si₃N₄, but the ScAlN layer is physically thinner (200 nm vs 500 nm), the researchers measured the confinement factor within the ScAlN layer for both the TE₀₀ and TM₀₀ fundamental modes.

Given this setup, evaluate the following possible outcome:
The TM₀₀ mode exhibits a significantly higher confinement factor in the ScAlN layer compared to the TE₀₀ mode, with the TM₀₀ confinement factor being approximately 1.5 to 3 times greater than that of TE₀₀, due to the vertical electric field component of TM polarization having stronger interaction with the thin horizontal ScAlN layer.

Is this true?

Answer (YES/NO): NO